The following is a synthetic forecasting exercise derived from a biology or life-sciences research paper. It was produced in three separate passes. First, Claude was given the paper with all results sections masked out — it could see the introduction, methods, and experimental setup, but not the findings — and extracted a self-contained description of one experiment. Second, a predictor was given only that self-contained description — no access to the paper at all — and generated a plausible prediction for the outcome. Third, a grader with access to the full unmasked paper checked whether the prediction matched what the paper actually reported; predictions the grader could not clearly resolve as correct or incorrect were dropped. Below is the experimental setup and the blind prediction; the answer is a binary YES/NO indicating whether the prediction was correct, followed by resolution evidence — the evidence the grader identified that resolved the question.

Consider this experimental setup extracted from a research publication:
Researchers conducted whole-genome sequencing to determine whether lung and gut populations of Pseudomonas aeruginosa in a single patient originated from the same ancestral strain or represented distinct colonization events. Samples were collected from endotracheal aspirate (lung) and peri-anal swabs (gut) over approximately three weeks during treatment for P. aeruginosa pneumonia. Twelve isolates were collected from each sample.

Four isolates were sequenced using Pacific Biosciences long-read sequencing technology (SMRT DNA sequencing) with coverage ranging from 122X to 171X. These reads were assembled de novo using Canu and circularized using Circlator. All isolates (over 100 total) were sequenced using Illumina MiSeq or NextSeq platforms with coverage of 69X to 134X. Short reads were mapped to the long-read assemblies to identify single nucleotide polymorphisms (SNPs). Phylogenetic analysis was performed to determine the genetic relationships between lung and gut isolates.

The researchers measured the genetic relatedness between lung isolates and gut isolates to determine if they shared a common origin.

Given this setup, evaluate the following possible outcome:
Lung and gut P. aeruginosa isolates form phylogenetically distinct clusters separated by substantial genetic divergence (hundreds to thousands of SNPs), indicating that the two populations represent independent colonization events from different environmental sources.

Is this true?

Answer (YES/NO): NO